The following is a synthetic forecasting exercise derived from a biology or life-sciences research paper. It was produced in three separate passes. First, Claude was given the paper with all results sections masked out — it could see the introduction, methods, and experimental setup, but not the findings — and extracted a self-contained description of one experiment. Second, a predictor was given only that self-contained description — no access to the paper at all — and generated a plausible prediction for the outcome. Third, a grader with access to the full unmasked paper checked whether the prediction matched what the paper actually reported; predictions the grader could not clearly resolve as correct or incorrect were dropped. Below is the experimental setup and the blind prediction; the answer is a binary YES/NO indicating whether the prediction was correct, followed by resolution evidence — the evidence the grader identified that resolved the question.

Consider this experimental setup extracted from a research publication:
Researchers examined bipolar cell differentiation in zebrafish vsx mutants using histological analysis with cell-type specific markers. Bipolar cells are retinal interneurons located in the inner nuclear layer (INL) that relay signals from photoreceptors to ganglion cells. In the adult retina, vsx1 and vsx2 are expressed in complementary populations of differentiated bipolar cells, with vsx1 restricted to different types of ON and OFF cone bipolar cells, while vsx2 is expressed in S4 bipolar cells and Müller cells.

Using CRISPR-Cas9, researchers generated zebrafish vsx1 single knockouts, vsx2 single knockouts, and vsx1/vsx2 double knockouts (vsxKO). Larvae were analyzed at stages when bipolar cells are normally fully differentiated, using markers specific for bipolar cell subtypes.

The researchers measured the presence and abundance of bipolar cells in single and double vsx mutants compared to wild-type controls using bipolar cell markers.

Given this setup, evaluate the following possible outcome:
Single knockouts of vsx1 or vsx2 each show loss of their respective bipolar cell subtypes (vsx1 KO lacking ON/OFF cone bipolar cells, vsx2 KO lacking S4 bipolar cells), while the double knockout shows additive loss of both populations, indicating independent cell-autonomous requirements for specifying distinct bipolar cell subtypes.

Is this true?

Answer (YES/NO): NO